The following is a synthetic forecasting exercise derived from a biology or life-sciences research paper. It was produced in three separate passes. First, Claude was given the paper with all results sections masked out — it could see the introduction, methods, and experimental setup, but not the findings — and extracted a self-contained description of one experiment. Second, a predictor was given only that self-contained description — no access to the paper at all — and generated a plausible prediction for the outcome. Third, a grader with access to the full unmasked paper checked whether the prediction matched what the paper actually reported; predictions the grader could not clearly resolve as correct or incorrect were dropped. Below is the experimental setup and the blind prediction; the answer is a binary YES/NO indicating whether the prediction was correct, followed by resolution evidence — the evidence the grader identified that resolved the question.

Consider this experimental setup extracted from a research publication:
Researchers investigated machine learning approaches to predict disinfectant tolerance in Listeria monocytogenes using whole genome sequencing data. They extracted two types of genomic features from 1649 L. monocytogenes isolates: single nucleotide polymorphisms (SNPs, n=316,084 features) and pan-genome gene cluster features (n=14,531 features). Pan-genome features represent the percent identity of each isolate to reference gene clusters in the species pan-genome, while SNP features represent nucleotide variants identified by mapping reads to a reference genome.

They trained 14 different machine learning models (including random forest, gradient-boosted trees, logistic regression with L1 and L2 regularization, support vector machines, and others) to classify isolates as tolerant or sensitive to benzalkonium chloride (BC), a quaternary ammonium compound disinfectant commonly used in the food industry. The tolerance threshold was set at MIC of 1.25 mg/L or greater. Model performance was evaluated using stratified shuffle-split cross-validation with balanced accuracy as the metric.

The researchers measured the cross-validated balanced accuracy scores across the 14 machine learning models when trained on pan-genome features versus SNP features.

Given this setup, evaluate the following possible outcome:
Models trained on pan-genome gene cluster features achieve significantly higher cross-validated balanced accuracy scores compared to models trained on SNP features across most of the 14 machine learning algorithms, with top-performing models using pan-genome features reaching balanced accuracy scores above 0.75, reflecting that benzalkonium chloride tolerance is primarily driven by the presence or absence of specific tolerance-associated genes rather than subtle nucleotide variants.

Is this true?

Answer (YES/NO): YES